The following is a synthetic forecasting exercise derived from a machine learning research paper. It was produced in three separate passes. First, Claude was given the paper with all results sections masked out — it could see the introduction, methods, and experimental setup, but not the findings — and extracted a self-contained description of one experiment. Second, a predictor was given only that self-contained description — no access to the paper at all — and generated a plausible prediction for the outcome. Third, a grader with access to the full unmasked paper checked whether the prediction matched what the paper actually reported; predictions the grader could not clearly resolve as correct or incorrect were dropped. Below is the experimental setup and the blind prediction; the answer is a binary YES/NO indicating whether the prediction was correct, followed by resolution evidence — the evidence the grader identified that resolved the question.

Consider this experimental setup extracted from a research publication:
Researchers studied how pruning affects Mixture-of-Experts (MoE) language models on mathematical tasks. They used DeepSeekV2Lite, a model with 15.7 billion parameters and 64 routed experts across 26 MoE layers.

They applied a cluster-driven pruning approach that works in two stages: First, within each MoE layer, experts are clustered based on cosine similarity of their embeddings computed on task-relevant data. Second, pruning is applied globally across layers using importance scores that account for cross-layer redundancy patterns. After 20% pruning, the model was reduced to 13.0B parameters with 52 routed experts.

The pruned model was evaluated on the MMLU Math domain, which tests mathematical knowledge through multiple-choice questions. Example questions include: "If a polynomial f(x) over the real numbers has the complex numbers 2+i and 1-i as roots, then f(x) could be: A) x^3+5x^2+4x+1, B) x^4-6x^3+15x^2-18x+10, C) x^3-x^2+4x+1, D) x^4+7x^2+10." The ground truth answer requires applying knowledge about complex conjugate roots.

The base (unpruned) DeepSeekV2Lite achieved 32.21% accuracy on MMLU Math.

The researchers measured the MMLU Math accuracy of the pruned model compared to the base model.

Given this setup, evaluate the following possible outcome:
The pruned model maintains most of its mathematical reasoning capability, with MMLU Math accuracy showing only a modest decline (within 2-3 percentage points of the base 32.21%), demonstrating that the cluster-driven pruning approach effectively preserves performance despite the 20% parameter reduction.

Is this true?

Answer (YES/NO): NO